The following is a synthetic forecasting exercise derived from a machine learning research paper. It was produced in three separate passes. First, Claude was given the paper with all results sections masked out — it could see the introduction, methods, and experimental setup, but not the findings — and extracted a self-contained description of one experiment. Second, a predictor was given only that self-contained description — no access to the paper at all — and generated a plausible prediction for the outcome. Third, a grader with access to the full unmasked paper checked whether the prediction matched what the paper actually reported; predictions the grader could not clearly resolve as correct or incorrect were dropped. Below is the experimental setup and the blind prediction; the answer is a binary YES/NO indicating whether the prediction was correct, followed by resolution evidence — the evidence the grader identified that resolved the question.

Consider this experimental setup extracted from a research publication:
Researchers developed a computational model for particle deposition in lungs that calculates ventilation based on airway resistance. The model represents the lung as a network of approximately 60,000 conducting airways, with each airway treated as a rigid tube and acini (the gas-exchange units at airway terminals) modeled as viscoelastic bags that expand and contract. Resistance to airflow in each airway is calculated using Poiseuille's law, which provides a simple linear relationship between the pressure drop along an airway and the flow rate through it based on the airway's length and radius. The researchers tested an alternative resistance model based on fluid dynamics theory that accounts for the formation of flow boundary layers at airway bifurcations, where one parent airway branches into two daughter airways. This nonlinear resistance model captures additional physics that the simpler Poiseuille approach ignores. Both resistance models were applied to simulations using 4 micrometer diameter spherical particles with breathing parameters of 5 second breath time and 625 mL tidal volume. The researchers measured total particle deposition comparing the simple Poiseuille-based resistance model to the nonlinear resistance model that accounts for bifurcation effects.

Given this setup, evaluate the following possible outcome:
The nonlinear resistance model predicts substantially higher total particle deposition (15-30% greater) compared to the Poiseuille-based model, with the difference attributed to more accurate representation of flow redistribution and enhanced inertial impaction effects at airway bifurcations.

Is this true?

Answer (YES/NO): NO